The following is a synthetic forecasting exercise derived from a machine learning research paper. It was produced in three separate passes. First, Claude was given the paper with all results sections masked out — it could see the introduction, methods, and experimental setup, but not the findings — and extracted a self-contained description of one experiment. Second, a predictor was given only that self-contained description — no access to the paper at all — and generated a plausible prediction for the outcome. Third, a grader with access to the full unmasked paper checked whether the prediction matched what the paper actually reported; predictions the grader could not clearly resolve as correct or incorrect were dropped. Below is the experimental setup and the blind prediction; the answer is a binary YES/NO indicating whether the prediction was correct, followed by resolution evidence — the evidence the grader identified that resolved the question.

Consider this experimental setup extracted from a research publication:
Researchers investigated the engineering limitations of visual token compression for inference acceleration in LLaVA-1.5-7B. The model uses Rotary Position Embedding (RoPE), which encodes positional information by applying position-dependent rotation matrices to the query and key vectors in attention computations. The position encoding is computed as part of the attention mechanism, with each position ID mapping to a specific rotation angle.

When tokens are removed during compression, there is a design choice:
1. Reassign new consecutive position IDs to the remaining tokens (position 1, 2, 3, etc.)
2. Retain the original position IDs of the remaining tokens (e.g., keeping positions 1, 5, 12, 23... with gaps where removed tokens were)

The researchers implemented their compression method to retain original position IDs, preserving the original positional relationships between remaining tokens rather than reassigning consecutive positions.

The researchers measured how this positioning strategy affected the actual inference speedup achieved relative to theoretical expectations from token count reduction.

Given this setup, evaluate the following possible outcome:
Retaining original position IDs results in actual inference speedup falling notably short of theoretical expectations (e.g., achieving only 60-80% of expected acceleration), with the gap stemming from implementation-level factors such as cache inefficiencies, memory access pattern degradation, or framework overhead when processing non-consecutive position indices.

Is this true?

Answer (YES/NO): NO